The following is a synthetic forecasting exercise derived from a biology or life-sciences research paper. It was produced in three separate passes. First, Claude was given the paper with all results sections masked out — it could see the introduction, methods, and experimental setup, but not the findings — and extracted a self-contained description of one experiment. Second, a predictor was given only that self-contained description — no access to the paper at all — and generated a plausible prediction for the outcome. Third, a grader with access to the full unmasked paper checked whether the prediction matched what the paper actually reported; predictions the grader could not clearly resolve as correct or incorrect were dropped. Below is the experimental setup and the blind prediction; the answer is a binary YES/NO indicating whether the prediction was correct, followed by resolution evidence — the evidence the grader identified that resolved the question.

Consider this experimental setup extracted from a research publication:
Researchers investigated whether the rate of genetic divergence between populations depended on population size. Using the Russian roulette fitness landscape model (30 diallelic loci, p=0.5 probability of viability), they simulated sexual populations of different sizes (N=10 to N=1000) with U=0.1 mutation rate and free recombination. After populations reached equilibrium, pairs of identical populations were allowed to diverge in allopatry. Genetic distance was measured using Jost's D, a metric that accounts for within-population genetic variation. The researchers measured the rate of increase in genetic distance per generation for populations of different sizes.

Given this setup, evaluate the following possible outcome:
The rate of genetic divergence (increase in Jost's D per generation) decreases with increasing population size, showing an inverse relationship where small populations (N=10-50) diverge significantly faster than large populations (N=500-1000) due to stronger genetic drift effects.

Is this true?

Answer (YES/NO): YES